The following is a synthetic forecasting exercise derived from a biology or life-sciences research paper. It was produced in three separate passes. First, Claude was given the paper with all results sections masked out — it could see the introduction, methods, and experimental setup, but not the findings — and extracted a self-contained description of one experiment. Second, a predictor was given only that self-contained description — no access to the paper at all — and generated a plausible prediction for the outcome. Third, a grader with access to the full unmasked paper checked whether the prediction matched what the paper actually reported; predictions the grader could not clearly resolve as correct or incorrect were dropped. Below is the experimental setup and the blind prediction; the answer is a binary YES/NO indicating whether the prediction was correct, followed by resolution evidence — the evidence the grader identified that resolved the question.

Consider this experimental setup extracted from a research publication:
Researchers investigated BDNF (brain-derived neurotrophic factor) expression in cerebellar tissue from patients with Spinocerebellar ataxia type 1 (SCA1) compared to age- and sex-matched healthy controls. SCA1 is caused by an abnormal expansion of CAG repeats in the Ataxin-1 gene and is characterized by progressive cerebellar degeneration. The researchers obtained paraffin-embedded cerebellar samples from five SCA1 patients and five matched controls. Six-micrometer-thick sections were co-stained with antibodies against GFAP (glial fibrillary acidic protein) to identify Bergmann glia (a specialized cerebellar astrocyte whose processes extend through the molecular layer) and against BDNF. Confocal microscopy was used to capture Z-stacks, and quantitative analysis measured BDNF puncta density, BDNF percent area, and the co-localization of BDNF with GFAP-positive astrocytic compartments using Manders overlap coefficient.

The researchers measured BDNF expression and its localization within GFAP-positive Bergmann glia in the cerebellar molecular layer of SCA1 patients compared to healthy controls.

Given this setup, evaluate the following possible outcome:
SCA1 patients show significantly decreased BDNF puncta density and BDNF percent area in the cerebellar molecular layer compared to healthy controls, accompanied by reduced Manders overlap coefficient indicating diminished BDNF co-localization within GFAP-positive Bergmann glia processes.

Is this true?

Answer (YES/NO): YES